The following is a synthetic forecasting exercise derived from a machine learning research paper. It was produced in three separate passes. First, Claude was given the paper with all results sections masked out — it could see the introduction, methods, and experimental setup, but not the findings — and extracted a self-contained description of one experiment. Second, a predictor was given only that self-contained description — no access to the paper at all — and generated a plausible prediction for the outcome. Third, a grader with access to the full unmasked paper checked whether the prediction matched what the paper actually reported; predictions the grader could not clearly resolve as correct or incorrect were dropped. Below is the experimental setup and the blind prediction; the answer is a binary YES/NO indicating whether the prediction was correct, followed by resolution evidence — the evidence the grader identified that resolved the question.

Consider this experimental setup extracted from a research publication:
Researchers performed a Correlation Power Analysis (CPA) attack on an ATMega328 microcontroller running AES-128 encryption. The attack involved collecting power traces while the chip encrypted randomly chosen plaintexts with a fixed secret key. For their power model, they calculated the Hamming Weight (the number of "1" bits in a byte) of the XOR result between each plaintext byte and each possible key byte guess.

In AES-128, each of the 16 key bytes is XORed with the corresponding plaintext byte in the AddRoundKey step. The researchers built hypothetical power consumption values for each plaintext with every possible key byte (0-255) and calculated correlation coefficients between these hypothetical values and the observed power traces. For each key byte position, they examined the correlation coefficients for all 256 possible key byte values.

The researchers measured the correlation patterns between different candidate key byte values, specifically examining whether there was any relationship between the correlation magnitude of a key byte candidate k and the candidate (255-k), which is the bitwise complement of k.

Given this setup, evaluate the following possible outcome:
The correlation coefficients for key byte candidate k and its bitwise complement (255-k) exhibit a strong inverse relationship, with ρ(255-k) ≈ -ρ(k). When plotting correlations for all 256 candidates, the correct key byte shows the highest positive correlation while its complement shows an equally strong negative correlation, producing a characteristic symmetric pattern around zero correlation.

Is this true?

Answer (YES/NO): NO